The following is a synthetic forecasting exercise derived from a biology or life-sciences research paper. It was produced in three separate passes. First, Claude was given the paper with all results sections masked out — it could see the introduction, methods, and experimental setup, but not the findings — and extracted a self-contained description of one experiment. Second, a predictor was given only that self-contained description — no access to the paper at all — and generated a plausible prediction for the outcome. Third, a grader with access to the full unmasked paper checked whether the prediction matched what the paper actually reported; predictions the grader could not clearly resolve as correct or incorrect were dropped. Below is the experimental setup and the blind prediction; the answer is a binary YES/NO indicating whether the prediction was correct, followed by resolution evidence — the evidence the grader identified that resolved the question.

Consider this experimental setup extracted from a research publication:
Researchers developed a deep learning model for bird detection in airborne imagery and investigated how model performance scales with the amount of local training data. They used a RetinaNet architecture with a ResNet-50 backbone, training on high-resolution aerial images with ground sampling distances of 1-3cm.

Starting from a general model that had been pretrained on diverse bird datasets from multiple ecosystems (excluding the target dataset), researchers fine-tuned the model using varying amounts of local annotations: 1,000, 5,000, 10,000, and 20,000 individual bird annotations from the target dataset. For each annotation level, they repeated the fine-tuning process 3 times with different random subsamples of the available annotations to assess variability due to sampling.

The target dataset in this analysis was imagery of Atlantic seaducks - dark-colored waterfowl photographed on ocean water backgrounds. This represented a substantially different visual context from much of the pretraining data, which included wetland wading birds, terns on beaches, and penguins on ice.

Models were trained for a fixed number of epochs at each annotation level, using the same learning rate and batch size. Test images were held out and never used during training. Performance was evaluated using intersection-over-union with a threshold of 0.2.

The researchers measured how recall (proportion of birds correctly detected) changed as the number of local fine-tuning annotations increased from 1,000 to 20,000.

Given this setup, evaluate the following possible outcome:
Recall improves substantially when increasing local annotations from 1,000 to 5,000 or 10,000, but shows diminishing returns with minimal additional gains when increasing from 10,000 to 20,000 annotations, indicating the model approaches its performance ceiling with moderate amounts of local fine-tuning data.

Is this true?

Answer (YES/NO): NO